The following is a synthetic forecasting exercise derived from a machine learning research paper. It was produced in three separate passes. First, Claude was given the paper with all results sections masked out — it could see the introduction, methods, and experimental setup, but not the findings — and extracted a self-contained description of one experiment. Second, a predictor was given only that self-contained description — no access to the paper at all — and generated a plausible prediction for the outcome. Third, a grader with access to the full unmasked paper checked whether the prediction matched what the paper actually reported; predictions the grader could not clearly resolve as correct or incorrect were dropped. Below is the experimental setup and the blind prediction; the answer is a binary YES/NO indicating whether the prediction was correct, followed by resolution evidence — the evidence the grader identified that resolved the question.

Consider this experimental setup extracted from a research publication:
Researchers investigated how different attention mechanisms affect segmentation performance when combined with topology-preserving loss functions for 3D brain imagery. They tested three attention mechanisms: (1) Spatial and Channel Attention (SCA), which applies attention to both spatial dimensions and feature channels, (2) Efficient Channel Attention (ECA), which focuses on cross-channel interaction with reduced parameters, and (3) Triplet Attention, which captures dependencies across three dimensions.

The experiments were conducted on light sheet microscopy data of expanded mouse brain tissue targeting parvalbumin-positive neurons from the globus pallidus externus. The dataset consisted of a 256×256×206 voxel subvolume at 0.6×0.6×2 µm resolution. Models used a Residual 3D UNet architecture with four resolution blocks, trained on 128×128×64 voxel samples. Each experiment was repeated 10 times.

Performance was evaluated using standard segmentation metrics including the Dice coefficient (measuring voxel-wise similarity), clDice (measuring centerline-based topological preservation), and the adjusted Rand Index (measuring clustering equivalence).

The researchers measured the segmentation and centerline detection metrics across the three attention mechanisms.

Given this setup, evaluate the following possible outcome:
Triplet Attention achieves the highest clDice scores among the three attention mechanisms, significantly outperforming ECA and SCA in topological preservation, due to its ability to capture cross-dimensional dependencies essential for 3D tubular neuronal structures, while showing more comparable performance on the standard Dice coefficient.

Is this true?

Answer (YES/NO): NO